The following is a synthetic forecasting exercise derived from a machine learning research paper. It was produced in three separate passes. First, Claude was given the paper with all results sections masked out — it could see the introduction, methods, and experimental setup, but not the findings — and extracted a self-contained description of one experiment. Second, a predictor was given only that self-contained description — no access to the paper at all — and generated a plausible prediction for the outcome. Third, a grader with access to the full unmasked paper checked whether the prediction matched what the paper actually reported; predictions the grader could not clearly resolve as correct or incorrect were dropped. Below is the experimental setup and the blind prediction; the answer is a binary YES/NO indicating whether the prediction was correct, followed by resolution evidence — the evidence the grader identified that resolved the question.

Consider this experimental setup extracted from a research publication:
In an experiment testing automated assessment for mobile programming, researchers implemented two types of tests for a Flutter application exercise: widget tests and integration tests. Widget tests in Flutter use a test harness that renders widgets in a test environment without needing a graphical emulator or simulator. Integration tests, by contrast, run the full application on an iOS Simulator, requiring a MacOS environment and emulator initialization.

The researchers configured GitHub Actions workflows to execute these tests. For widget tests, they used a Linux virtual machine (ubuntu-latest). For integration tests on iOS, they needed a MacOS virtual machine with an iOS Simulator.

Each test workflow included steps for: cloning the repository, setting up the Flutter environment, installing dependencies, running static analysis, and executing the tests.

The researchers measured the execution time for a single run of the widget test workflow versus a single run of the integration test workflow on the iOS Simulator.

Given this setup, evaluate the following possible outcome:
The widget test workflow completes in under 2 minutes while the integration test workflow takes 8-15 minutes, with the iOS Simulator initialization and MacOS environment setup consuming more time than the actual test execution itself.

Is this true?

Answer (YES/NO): NO